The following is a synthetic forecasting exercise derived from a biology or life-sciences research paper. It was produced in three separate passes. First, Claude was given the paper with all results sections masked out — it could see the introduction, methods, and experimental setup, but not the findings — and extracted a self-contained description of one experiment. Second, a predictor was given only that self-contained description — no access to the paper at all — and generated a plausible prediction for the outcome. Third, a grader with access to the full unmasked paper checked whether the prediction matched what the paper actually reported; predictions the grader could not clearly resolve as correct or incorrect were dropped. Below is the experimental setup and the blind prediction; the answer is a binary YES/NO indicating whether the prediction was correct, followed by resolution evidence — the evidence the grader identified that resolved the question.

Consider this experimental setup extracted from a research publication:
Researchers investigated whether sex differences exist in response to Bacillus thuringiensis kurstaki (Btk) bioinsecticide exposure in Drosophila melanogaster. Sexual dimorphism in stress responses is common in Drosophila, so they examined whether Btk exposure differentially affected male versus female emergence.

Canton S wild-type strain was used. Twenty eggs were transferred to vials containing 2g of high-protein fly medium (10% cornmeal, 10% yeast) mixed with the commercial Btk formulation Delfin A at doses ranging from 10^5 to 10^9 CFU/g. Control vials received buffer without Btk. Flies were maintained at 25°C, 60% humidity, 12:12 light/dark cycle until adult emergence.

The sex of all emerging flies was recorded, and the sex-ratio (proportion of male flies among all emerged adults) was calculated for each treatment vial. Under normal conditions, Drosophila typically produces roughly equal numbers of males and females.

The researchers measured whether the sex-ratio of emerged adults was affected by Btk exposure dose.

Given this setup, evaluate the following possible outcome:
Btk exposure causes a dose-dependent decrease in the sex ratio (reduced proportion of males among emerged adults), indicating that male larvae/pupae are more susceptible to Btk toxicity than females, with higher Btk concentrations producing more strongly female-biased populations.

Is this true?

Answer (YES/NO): NO